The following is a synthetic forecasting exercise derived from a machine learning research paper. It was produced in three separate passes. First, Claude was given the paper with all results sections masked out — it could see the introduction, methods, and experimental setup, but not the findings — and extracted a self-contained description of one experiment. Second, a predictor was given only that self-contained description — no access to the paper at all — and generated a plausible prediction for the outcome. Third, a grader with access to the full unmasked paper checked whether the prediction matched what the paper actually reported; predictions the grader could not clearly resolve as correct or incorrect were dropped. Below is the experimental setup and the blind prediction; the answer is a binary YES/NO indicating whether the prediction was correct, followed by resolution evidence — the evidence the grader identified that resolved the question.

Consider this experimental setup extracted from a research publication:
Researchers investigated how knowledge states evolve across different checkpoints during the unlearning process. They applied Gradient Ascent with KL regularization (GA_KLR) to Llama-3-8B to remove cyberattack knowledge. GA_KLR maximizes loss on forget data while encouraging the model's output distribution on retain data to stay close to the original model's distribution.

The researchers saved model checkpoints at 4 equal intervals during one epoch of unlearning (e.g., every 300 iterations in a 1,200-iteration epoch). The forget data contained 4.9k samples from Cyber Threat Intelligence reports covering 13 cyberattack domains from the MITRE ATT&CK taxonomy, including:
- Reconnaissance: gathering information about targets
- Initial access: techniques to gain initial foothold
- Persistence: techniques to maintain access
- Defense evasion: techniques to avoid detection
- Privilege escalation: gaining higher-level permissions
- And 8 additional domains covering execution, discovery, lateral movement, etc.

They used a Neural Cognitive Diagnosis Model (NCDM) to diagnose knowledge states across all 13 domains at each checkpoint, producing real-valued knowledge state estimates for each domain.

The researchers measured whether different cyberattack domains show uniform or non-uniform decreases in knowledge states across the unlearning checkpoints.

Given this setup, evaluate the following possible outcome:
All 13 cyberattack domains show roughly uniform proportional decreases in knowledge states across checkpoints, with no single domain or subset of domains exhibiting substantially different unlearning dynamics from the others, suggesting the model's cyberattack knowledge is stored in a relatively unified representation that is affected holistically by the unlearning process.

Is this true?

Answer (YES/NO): NO